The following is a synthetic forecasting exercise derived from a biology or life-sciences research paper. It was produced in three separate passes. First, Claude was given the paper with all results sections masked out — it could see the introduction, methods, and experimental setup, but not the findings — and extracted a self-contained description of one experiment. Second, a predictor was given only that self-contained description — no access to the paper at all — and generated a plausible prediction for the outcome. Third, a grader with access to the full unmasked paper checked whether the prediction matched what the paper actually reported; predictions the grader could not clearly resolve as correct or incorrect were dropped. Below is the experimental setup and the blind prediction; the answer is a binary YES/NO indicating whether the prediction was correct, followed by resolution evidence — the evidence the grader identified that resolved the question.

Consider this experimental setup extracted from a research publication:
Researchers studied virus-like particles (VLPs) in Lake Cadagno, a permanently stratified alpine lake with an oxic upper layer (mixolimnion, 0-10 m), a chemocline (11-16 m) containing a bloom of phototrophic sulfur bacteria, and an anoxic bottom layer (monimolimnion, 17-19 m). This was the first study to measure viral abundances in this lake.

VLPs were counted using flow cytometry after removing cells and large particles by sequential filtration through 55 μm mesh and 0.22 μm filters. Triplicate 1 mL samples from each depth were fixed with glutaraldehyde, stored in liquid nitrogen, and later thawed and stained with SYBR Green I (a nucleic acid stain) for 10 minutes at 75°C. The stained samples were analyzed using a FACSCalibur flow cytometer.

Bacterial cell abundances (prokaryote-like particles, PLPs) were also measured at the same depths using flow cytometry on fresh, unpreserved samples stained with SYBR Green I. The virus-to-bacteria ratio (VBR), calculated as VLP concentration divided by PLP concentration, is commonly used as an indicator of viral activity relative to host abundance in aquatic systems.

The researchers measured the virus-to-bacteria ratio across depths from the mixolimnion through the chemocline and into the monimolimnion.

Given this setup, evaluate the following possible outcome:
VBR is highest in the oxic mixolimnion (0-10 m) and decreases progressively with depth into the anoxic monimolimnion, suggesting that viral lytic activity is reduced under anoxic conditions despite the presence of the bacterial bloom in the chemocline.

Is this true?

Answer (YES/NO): NO